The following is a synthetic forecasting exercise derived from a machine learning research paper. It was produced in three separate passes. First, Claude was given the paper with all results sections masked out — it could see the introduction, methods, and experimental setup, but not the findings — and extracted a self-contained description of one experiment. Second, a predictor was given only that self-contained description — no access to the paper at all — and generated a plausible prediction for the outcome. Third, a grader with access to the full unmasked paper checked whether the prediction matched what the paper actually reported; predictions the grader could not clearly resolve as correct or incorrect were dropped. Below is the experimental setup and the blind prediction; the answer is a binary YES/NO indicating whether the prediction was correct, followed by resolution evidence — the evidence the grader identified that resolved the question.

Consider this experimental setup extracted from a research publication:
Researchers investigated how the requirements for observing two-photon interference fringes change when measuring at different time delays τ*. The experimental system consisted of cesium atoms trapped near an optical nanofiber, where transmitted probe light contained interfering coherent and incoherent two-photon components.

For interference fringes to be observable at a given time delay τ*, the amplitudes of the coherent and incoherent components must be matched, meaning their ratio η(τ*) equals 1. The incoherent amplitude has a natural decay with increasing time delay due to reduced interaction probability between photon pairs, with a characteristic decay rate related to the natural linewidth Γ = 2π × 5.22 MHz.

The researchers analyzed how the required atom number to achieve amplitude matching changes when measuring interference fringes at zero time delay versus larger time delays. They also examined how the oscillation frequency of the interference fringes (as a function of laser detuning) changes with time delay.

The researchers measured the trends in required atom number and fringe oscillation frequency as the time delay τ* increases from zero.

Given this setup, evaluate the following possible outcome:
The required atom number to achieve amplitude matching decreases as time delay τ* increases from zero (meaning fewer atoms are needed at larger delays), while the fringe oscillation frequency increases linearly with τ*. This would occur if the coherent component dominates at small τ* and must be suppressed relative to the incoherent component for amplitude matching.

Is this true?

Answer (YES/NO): NO